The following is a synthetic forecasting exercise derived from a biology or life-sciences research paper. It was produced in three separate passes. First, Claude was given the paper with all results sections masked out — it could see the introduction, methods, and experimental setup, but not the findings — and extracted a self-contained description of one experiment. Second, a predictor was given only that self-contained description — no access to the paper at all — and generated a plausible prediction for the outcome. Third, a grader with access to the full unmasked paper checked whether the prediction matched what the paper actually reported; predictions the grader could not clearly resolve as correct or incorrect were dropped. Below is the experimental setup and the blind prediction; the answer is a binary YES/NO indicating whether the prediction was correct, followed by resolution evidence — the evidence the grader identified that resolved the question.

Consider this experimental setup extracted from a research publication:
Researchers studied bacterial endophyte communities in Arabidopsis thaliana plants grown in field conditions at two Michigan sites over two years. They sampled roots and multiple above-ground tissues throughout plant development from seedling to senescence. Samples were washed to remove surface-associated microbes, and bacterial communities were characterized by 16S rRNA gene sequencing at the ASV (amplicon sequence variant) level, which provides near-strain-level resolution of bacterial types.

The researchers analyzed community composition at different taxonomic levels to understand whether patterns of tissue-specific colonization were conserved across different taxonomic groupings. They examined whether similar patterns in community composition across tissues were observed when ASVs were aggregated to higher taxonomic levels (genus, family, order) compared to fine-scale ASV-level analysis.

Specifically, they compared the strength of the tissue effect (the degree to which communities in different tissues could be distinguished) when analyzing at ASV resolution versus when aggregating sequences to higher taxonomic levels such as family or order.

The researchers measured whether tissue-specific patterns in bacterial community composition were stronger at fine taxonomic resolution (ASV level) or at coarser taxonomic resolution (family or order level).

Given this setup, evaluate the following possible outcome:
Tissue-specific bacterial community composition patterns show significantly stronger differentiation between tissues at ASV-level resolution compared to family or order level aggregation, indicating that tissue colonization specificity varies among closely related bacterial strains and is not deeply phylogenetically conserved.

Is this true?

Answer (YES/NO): YES